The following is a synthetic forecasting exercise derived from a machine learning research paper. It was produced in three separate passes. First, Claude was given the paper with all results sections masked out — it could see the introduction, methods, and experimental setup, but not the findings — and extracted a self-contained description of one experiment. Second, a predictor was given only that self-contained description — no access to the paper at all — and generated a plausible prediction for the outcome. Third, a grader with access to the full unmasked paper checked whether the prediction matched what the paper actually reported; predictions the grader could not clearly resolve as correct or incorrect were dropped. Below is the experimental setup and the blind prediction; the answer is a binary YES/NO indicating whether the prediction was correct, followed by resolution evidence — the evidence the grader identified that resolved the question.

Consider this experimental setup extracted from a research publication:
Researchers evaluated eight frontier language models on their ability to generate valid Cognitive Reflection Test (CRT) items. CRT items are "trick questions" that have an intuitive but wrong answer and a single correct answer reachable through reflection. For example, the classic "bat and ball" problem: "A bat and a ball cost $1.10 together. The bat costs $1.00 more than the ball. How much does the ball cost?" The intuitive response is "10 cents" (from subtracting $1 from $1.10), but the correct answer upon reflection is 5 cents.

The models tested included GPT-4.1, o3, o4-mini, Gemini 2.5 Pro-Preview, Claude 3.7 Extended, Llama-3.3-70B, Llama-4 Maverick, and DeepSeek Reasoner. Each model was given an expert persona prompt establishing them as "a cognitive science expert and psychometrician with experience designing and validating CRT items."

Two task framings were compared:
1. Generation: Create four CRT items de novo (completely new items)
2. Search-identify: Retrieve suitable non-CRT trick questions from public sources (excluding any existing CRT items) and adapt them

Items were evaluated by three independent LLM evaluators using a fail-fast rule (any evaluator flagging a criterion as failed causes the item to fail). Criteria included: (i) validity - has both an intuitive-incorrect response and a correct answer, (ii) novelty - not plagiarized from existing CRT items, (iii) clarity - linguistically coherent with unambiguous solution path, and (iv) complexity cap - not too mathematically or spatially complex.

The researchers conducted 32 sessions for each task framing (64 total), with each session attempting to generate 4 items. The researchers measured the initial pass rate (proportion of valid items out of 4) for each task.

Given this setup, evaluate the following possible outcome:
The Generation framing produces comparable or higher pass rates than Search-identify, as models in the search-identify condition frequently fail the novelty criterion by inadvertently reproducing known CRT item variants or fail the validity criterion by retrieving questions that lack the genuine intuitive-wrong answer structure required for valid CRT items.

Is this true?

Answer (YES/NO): NO